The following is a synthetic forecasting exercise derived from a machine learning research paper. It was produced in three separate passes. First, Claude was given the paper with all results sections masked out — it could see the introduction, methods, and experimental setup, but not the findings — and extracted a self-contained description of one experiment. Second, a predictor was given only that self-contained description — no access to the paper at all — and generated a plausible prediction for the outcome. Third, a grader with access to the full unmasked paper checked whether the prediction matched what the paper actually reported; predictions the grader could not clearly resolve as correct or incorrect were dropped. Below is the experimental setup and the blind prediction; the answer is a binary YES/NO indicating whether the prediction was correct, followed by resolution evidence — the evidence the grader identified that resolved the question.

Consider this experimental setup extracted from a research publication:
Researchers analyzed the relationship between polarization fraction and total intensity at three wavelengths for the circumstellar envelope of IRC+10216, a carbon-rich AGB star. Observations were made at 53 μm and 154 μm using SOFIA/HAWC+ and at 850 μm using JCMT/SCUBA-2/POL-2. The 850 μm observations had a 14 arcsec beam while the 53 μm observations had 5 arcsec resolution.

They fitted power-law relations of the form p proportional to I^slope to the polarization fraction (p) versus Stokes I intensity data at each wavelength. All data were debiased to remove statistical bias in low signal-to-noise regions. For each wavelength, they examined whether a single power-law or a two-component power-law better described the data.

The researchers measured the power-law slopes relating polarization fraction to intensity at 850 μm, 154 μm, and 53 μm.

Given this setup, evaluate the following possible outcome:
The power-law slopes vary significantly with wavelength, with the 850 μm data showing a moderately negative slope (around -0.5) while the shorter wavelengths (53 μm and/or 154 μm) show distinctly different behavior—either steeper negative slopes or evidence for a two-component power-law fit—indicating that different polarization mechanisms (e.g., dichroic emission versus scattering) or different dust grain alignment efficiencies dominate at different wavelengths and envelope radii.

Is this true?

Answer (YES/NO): NO